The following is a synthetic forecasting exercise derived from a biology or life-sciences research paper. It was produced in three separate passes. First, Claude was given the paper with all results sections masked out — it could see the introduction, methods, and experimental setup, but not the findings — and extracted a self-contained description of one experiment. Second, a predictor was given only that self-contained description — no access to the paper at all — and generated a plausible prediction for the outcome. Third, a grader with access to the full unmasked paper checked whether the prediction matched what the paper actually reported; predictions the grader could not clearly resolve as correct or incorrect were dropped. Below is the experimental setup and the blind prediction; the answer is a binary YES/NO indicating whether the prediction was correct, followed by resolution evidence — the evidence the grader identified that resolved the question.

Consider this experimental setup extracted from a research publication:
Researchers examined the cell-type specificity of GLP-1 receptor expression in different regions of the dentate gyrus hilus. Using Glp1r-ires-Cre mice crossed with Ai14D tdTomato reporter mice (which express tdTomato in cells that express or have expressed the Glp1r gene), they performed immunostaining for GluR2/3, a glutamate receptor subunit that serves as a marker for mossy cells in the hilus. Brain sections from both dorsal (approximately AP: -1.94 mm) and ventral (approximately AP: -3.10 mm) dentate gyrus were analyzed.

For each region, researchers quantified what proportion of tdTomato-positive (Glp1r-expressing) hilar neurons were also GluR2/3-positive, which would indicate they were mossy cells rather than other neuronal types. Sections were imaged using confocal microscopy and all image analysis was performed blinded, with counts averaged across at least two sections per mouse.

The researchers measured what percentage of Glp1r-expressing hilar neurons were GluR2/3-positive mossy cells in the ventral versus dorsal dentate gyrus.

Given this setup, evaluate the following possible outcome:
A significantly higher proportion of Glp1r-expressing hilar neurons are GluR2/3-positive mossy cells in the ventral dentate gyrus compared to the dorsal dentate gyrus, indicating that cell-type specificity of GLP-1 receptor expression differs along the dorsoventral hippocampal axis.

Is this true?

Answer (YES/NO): NO